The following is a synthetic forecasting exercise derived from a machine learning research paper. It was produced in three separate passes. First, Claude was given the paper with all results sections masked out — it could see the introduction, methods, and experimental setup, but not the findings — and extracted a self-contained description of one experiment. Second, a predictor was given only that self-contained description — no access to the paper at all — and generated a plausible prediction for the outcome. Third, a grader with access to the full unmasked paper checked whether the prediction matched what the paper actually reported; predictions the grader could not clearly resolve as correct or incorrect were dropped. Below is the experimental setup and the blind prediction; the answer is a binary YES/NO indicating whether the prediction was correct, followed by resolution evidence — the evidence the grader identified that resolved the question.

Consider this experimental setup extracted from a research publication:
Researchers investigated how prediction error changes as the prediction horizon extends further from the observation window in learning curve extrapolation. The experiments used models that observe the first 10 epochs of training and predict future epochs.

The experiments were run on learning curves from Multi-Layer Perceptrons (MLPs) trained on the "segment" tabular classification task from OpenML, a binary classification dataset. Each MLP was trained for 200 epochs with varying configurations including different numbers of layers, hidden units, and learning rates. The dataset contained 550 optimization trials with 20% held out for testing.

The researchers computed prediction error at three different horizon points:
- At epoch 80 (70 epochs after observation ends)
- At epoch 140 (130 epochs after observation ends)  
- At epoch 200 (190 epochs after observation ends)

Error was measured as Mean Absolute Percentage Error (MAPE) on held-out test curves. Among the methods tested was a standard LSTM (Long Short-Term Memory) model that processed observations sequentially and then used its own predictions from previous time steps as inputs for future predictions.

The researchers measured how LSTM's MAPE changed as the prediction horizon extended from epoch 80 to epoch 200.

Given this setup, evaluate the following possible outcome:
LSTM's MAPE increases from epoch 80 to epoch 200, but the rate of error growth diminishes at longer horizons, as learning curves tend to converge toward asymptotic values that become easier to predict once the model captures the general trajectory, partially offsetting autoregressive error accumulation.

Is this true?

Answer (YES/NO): YES